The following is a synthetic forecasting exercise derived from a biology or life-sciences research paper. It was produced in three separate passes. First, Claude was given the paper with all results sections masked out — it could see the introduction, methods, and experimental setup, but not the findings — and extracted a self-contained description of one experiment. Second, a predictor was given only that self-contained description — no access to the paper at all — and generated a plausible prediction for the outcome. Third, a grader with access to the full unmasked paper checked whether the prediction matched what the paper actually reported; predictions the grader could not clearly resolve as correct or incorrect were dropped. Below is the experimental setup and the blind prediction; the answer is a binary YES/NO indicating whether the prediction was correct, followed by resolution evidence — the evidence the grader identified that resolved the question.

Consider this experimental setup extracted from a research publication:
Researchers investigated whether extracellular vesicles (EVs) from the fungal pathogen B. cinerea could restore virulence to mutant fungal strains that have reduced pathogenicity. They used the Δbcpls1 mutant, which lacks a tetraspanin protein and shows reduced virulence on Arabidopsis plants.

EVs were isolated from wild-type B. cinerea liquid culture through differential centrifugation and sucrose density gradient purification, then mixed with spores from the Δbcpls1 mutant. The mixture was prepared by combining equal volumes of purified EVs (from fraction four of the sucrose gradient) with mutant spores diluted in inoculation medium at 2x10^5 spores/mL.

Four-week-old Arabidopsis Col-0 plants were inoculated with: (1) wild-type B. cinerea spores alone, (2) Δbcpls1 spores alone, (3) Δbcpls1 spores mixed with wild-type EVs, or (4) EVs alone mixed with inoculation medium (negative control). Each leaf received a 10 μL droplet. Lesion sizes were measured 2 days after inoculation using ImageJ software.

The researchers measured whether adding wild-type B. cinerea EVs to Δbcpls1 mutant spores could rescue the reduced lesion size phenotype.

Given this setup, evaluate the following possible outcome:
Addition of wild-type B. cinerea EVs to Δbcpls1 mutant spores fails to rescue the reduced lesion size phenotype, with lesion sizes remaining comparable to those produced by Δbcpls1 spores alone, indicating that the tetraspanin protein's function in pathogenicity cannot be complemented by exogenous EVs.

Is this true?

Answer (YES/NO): NO